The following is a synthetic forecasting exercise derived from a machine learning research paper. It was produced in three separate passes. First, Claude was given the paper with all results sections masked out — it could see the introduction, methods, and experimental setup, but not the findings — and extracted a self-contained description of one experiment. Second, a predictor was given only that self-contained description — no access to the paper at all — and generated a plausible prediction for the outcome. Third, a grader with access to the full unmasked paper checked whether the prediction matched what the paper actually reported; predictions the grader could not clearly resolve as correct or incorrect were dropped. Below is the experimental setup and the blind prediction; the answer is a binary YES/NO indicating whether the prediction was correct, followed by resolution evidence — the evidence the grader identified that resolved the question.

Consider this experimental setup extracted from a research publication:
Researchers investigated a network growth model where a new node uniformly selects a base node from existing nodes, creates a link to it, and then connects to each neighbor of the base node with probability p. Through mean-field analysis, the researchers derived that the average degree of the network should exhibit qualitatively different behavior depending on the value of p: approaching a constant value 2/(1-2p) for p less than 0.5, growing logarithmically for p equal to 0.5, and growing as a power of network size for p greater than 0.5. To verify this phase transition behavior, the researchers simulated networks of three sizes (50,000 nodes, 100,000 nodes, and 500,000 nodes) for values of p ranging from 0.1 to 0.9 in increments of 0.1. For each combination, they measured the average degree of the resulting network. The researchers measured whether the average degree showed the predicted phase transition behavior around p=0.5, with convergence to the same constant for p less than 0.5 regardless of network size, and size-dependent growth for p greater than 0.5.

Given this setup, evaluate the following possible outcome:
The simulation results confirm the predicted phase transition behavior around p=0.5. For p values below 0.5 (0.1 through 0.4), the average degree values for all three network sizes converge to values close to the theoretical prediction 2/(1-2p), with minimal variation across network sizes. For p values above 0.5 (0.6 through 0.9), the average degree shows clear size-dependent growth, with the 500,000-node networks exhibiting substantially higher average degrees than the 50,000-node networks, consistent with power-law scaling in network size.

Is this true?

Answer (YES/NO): YES